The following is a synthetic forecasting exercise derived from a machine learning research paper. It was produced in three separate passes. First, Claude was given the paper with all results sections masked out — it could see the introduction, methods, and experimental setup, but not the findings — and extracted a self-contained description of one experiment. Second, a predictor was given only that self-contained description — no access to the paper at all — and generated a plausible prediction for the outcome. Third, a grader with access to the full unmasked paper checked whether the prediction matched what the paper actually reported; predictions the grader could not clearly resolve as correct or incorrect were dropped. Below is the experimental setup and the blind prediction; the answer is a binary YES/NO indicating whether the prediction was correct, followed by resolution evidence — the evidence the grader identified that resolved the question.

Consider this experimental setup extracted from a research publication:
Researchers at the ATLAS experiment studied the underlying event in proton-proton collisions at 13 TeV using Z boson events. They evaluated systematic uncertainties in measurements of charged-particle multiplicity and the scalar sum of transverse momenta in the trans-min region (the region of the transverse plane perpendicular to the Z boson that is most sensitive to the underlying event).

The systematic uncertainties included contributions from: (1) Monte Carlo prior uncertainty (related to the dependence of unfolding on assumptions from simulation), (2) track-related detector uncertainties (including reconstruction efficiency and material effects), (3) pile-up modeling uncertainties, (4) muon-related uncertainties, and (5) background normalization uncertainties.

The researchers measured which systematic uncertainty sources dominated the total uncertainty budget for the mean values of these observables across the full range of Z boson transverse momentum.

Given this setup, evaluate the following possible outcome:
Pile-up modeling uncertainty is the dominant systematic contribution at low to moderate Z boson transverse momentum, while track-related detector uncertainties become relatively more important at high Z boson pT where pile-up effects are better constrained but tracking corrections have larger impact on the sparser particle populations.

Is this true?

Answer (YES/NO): NO